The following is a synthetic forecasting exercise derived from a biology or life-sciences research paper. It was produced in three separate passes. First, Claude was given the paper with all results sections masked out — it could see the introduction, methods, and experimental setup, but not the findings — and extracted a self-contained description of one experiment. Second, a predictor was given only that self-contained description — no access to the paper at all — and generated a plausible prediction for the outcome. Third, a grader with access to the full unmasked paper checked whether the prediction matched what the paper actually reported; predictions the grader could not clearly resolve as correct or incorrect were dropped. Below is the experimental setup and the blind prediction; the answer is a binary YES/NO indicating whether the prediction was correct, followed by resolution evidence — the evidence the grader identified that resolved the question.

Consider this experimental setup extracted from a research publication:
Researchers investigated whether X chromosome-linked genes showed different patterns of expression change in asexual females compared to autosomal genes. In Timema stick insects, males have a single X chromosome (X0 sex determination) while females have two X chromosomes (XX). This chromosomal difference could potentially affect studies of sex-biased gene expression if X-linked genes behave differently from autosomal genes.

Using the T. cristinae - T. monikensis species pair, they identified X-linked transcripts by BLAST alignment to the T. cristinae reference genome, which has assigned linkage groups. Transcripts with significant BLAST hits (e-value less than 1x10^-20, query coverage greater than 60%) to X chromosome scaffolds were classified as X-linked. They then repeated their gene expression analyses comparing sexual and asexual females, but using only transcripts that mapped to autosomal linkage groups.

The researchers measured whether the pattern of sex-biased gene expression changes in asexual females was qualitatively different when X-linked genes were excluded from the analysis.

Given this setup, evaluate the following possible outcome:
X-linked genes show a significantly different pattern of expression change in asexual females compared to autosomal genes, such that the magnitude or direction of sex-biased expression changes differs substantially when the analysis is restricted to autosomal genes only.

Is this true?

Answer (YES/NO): NO